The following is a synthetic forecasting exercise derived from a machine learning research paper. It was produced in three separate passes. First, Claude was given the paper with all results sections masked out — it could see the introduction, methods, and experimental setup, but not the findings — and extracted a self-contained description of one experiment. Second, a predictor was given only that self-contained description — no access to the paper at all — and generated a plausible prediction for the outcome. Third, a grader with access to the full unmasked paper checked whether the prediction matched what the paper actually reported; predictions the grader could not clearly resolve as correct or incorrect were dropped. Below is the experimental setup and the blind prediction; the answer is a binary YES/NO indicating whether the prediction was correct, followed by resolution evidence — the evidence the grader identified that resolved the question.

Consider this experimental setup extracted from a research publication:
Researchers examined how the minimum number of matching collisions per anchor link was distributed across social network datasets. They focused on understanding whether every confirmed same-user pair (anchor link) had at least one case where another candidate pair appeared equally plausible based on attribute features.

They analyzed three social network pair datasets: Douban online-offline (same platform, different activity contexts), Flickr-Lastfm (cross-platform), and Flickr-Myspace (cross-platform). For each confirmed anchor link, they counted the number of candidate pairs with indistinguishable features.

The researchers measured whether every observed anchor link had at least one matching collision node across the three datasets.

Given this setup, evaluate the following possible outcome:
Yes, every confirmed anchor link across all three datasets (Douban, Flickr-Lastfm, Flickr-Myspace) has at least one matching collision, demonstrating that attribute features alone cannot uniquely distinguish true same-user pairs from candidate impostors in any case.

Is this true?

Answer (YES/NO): YES